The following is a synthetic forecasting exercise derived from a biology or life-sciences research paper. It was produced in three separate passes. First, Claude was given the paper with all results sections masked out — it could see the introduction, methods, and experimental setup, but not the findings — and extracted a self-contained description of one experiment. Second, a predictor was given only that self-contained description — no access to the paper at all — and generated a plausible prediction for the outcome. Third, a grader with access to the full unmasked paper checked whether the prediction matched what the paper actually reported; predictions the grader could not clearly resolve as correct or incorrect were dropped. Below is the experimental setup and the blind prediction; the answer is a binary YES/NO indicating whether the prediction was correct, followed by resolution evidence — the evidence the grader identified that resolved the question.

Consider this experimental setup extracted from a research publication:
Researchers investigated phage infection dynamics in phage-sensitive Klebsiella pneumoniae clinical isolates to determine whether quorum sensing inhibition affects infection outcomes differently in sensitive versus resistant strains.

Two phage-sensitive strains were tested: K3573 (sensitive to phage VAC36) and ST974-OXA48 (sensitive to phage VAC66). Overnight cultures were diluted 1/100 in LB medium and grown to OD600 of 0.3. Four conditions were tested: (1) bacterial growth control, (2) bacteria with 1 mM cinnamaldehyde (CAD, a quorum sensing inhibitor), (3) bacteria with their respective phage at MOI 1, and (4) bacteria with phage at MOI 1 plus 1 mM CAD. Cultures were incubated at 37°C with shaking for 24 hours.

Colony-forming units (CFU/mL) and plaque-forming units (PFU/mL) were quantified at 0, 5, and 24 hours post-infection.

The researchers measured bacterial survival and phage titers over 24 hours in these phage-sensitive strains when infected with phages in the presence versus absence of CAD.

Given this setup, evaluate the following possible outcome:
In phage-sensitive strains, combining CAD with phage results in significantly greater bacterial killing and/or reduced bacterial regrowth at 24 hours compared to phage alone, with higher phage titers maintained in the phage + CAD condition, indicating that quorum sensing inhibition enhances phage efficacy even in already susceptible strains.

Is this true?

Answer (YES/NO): NO